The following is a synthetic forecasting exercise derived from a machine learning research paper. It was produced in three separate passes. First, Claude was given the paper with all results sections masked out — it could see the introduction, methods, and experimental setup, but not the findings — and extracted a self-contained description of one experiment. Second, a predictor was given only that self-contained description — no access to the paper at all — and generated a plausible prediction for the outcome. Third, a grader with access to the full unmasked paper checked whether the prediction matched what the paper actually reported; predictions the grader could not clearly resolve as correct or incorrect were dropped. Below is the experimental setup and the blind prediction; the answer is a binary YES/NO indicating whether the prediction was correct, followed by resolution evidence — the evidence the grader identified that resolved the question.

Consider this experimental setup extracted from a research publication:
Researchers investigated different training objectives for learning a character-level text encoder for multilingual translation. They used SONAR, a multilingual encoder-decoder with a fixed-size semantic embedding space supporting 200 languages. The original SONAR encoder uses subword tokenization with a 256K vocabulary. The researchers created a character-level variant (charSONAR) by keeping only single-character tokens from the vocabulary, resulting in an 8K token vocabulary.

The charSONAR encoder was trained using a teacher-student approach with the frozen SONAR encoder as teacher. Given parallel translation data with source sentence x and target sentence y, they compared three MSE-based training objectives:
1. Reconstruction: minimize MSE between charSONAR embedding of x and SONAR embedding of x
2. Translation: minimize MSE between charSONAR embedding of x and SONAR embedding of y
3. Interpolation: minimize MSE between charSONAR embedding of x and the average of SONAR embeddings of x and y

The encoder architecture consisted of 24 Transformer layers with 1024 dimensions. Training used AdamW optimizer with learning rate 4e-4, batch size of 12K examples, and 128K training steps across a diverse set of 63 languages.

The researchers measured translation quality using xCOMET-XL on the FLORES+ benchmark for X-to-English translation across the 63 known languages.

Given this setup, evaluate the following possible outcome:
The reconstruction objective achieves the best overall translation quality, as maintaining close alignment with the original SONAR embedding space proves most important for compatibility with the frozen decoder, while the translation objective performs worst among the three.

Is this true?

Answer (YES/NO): NO